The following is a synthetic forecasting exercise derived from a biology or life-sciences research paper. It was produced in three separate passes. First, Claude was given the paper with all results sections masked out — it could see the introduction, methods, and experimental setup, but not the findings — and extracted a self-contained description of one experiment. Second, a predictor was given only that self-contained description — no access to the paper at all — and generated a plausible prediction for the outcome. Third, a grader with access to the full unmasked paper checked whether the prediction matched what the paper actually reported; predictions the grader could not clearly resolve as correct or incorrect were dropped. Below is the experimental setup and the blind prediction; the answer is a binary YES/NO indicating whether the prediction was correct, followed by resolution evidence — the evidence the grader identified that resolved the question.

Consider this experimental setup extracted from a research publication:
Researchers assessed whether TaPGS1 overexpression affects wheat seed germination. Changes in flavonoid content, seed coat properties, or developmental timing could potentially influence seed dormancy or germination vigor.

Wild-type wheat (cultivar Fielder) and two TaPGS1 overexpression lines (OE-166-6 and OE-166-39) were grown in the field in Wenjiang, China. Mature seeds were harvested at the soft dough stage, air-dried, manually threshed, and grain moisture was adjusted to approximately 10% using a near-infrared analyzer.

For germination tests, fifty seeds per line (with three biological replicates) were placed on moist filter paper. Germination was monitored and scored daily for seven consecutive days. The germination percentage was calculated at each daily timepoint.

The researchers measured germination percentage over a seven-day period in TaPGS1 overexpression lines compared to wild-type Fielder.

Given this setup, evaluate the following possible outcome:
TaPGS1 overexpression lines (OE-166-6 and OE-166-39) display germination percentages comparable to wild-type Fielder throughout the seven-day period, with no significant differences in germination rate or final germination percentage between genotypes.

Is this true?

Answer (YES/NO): YES